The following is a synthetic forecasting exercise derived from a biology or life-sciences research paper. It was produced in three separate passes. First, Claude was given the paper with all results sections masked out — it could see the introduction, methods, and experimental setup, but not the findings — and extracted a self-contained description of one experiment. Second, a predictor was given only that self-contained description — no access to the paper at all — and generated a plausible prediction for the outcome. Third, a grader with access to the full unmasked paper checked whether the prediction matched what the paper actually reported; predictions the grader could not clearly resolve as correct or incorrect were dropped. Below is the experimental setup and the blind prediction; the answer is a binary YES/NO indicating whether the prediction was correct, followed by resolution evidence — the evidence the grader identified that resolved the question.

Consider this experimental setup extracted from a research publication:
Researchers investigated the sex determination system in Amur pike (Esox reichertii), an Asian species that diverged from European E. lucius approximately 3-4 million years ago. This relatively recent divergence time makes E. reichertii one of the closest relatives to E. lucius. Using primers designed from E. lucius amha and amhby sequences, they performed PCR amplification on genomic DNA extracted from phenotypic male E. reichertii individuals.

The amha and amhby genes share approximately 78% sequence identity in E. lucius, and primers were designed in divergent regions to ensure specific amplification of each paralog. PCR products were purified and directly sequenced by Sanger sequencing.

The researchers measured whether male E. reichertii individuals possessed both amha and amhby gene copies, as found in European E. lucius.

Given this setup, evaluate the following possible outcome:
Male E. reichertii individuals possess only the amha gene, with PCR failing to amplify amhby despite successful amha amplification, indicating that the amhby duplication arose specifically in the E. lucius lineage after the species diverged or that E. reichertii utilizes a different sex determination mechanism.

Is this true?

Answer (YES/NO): NO